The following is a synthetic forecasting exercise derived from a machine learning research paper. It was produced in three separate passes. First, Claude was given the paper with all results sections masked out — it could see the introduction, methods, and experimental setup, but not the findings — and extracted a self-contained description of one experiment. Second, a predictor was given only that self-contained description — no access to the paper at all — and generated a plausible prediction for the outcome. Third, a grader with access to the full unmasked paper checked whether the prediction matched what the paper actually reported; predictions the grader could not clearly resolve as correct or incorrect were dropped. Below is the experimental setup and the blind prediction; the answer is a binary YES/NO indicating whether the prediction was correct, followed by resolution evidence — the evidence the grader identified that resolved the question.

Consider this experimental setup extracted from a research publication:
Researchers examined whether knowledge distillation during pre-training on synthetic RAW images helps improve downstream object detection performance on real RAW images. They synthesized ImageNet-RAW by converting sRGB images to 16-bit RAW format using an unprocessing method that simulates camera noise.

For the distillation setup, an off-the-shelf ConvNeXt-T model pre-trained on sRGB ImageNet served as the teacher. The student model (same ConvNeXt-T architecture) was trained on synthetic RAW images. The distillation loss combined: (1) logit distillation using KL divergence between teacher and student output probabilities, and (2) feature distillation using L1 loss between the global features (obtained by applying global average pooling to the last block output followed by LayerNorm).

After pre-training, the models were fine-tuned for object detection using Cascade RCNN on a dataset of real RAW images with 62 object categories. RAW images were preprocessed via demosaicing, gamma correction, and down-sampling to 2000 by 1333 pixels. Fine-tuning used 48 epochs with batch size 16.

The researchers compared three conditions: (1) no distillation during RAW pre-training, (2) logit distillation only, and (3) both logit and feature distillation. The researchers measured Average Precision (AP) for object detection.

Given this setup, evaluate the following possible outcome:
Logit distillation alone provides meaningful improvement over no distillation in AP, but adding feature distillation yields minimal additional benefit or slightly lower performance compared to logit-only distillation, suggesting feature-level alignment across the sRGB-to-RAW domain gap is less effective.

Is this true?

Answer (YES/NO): NO